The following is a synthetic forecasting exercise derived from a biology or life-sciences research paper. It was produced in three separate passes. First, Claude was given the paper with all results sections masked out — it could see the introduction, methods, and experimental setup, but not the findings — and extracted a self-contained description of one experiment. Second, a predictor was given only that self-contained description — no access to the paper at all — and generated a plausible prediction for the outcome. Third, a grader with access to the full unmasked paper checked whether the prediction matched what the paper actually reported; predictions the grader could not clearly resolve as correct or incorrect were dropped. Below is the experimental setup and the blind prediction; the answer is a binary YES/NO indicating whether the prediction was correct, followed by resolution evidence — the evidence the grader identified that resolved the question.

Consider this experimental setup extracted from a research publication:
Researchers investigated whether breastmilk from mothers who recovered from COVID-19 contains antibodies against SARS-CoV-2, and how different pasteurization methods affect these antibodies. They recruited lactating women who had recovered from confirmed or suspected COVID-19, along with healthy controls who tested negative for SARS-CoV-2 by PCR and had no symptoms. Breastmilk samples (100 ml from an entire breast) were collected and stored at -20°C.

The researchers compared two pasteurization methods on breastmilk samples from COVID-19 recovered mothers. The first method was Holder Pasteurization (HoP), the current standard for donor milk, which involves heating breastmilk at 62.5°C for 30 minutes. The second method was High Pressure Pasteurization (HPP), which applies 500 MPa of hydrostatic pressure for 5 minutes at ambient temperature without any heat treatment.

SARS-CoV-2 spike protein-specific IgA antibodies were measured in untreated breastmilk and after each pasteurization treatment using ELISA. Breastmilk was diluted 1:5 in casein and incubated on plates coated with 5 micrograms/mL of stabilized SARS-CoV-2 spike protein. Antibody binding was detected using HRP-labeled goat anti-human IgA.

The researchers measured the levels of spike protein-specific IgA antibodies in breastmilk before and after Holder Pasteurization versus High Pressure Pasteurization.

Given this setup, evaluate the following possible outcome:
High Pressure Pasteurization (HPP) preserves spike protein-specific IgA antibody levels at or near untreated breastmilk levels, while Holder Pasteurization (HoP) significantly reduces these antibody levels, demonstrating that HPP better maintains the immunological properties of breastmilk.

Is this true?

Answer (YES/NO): NO